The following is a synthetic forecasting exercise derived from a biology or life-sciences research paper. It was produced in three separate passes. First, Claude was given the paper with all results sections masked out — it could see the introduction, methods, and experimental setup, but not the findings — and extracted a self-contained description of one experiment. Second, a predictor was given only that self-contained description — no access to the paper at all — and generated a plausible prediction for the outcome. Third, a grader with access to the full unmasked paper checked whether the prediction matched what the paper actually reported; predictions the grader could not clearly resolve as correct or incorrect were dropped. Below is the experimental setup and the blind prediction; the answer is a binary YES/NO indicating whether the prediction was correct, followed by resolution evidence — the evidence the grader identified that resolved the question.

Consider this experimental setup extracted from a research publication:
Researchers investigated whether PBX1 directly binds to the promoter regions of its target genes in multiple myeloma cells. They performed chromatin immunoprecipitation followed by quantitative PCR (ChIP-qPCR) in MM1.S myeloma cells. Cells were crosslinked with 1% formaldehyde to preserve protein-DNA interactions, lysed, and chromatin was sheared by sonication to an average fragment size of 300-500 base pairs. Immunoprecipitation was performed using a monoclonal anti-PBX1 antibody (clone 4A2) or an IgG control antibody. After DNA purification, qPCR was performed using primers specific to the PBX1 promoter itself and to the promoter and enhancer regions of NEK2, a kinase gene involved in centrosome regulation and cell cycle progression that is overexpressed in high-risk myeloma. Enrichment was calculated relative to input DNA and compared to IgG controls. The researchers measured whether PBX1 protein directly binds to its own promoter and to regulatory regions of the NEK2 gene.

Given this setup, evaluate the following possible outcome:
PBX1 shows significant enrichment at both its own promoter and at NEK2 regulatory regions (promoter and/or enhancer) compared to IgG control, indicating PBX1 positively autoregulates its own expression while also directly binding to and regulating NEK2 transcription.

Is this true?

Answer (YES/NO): YES